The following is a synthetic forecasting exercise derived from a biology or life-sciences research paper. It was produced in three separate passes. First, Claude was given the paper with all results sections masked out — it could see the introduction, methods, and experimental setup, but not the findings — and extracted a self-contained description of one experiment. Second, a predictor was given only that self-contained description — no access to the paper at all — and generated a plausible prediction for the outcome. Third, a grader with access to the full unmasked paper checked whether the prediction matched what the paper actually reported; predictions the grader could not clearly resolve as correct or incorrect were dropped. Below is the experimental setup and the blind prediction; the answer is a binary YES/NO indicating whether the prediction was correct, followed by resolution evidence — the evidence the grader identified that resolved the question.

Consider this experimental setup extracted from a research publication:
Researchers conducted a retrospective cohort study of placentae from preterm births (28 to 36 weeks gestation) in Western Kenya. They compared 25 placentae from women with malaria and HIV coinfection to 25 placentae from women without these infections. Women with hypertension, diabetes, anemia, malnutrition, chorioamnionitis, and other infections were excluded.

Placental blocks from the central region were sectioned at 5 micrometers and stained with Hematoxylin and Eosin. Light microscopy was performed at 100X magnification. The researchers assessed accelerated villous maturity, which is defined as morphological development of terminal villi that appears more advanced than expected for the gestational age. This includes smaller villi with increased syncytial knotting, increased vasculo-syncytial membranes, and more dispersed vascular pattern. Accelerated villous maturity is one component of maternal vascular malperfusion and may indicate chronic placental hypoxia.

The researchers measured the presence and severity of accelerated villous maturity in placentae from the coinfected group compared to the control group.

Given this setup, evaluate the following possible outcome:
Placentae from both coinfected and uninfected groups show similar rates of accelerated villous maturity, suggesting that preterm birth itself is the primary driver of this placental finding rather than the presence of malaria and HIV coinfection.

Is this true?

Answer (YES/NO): NO